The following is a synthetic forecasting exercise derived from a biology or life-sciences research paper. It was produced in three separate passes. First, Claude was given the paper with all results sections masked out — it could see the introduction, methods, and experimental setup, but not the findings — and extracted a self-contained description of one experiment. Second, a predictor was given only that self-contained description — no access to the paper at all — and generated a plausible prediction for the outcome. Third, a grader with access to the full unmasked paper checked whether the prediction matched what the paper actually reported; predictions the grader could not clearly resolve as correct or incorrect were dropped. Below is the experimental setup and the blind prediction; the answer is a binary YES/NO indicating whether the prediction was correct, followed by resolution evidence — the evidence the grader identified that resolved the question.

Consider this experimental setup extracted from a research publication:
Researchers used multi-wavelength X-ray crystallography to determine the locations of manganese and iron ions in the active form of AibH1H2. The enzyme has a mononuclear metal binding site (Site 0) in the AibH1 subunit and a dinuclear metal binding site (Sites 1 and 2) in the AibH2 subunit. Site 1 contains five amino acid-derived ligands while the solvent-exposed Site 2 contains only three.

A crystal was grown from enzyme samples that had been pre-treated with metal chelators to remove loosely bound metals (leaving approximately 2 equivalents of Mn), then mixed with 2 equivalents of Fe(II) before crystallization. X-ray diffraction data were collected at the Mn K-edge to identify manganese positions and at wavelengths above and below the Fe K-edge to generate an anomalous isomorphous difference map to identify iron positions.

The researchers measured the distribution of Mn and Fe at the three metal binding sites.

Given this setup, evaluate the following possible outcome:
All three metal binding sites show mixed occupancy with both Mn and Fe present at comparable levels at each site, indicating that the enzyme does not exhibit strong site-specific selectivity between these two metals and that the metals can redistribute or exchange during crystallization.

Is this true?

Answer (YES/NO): NO